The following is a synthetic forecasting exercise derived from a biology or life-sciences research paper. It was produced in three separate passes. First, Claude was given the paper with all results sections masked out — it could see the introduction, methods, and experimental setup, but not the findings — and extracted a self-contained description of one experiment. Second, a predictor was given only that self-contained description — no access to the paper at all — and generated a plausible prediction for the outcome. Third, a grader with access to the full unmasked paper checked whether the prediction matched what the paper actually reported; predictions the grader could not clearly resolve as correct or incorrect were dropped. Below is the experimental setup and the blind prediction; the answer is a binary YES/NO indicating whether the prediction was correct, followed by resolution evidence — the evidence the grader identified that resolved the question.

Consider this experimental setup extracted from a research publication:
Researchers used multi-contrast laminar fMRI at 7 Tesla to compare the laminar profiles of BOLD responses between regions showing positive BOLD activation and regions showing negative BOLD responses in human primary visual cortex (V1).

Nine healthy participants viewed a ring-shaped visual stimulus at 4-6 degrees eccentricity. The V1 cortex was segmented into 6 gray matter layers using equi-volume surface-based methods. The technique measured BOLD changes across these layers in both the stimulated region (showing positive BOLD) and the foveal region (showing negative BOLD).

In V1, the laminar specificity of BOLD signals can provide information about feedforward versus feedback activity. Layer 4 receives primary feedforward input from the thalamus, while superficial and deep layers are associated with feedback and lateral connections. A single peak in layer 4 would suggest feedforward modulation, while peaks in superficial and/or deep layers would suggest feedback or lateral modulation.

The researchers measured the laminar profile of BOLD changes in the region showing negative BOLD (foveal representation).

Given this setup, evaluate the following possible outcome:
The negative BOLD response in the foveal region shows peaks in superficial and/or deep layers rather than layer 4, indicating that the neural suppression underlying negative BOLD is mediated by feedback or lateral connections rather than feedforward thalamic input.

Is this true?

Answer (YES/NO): NO